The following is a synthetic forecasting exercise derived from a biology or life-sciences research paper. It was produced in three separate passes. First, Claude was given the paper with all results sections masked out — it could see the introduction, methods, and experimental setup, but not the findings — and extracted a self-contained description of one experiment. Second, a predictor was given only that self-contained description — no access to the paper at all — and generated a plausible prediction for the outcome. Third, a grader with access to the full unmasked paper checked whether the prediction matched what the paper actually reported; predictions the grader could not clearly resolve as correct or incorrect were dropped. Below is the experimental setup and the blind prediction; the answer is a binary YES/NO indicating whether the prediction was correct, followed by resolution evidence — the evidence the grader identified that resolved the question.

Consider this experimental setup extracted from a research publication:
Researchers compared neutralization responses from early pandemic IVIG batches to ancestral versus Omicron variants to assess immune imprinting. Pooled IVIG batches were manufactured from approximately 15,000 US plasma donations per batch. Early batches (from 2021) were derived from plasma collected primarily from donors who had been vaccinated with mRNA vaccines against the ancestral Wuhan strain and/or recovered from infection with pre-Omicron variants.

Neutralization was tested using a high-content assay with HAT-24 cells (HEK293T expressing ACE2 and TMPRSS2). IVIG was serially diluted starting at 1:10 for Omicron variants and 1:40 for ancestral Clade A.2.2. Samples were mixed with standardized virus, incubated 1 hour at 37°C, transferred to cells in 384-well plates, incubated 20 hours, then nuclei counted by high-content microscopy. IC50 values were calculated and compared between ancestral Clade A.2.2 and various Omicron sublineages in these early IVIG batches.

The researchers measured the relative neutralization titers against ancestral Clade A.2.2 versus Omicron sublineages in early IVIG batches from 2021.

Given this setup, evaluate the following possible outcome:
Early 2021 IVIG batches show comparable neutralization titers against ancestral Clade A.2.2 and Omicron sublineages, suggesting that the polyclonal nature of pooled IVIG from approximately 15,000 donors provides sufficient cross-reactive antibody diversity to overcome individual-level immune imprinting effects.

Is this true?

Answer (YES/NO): NO